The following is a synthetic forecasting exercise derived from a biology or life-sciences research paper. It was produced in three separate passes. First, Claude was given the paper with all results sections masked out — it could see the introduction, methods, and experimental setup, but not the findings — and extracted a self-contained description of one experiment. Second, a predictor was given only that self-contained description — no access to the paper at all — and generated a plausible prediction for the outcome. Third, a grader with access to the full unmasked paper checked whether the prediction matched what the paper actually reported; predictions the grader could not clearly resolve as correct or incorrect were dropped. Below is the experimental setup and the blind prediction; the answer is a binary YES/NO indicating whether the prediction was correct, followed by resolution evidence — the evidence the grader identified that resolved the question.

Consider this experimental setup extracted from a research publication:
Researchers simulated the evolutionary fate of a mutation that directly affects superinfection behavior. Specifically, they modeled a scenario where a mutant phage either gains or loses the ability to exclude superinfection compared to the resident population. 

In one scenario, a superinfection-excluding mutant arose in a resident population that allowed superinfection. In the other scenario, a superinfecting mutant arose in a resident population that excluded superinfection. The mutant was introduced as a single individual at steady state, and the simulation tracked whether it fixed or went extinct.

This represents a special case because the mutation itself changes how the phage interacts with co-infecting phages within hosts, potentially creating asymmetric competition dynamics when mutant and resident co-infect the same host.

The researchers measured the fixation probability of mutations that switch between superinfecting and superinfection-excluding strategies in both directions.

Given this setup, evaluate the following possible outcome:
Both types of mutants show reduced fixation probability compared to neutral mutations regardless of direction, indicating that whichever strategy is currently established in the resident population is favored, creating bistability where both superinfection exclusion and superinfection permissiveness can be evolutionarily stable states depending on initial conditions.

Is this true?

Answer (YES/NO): NO